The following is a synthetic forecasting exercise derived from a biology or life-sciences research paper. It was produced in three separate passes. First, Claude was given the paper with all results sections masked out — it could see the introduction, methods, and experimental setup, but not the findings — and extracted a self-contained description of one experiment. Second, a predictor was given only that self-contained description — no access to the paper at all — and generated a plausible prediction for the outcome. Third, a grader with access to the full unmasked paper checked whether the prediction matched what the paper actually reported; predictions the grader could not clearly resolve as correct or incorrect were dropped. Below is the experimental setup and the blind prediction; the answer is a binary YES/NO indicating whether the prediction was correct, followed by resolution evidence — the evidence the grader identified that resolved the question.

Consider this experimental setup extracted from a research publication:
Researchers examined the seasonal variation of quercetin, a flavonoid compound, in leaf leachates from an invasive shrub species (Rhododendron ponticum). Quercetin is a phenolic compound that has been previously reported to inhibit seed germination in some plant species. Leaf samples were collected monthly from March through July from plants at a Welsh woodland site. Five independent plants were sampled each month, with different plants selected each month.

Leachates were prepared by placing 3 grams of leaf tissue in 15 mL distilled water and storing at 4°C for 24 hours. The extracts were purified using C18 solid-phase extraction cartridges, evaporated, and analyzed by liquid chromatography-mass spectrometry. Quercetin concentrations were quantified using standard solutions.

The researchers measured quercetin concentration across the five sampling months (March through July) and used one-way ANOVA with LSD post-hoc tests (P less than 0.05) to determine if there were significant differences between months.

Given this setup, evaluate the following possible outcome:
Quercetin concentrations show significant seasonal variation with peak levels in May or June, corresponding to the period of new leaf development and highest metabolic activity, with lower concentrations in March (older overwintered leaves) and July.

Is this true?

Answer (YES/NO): NO